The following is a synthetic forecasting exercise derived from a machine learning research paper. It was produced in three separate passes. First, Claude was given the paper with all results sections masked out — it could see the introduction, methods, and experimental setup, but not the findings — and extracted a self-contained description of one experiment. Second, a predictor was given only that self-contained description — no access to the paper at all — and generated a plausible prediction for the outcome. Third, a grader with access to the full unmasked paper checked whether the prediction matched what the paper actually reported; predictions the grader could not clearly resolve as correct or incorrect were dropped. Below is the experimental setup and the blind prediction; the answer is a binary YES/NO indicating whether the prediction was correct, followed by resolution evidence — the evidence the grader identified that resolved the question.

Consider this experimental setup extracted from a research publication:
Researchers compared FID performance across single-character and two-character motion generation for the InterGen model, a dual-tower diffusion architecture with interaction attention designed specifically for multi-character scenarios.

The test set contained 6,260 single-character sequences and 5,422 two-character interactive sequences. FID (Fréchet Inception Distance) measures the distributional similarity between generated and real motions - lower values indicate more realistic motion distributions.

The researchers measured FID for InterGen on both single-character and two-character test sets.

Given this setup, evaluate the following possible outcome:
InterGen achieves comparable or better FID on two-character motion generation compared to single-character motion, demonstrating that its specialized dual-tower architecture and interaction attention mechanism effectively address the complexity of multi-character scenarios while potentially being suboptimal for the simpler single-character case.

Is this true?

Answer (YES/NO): NO